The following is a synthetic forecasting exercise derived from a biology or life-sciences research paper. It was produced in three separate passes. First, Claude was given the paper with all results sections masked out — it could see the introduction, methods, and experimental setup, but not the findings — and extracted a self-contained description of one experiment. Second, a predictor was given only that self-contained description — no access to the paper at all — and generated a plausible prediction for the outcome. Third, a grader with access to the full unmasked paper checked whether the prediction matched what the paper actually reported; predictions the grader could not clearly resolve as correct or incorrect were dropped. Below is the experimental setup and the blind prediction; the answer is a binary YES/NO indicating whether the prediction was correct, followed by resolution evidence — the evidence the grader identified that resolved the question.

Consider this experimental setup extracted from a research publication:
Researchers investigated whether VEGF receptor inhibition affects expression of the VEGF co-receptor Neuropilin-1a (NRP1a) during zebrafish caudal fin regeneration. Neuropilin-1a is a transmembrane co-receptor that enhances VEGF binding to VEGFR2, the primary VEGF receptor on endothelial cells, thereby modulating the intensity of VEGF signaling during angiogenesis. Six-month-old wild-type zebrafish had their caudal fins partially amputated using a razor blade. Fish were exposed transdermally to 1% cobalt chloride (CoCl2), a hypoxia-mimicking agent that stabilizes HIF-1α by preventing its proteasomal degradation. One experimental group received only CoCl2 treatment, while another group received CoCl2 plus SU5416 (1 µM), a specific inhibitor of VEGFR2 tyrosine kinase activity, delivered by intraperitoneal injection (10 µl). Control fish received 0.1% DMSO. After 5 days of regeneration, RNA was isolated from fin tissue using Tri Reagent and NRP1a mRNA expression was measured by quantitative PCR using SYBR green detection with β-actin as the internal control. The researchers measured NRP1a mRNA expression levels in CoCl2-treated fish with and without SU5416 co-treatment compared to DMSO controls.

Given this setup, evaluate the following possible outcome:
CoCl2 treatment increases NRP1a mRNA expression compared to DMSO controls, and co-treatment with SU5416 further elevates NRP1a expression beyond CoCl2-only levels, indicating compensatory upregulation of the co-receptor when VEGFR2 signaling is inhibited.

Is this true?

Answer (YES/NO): NO